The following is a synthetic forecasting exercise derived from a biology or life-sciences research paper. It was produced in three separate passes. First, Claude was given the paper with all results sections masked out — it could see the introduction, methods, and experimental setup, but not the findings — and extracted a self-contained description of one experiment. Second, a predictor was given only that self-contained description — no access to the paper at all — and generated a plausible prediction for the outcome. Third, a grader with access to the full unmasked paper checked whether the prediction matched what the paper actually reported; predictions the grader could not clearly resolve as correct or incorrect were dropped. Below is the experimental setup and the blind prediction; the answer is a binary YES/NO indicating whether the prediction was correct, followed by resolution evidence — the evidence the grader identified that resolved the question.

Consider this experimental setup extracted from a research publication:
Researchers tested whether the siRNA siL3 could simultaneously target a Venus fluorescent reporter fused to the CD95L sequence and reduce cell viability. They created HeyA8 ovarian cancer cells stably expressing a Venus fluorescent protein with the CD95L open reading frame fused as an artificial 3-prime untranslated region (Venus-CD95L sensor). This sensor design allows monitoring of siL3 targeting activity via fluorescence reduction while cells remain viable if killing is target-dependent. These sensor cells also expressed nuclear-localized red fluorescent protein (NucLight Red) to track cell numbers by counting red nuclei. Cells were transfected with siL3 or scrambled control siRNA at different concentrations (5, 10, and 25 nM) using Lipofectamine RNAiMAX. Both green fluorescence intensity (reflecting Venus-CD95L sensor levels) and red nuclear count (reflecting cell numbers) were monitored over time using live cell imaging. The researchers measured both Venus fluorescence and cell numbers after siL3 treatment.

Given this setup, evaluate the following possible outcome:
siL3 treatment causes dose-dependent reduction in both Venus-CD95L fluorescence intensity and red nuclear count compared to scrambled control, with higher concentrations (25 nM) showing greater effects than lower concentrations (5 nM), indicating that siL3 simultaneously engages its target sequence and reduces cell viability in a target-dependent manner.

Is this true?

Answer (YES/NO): NO